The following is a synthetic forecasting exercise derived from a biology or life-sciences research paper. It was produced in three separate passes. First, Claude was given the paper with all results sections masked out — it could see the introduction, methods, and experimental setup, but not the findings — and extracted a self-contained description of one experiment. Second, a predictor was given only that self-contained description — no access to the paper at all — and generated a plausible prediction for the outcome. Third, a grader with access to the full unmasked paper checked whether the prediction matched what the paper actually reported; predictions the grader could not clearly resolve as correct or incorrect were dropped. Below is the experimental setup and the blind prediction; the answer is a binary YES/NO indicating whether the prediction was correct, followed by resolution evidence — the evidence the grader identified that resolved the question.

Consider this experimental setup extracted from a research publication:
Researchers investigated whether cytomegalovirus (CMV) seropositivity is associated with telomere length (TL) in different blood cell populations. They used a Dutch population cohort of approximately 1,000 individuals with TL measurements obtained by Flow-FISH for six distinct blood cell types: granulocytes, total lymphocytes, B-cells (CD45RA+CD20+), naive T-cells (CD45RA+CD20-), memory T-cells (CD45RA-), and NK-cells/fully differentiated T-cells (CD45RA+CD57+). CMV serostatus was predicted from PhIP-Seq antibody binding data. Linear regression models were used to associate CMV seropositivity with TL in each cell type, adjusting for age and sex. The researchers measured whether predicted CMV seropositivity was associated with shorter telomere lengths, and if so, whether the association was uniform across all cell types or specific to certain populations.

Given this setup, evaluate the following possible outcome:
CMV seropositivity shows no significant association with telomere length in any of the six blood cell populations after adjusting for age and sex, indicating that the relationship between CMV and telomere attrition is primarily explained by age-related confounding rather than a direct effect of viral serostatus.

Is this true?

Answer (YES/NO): NO